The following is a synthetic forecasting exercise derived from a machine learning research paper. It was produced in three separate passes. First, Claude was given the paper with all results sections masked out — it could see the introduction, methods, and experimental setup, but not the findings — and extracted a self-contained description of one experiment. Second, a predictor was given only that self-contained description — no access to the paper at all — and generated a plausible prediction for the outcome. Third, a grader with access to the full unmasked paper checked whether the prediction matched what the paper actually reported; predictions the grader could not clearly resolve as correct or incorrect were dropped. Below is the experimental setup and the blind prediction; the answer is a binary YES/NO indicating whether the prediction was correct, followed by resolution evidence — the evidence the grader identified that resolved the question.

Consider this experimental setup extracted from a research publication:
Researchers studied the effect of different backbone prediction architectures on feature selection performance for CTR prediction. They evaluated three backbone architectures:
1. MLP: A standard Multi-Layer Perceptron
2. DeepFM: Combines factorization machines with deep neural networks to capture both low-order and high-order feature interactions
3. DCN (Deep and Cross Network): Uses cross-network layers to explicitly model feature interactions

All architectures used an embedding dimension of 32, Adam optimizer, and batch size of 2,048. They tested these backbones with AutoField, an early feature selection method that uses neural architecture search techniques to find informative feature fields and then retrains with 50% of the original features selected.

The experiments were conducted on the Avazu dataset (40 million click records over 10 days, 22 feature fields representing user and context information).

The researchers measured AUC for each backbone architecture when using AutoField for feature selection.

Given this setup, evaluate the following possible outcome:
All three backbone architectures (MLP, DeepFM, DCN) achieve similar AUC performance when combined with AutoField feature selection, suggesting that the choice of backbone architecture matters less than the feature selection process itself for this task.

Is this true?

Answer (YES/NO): NO